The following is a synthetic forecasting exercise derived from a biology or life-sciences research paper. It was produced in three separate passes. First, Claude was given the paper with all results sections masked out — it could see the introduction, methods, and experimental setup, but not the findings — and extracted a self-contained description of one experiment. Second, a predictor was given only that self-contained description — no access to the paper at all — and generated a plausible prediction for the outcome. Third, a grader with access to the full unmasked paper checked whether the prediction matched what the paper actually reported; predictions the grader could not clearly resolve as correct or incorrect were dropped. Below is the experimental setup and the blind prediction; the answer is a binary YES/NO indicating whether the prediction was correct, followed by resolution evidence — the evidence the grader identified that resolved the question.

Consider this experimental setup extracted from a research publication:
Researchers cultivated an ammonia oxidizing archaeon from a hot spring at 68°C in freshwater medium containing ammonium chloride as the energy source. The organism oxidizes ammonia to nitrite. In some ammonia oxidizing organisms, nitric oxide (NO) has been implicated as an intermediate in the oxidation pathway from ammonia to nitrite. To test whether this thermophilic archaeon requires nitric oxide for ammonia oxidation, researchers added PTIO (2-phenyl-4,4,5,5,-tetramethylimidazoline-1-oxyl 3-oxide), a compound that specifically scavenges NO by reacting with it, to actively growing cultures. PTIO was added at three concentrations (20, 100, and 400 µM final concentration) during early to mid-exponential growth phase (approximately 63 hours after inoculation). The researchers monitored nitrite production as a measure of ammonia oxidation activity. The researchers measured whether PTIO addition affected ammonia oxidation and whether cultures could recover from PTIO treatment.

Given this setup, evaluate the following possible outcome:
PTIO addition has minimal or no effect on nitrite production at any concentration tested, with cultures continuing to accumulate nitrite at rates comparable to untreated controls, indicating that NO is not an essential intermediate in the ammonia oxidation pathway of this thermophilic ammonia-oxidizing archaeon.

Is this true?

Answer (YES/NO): NO